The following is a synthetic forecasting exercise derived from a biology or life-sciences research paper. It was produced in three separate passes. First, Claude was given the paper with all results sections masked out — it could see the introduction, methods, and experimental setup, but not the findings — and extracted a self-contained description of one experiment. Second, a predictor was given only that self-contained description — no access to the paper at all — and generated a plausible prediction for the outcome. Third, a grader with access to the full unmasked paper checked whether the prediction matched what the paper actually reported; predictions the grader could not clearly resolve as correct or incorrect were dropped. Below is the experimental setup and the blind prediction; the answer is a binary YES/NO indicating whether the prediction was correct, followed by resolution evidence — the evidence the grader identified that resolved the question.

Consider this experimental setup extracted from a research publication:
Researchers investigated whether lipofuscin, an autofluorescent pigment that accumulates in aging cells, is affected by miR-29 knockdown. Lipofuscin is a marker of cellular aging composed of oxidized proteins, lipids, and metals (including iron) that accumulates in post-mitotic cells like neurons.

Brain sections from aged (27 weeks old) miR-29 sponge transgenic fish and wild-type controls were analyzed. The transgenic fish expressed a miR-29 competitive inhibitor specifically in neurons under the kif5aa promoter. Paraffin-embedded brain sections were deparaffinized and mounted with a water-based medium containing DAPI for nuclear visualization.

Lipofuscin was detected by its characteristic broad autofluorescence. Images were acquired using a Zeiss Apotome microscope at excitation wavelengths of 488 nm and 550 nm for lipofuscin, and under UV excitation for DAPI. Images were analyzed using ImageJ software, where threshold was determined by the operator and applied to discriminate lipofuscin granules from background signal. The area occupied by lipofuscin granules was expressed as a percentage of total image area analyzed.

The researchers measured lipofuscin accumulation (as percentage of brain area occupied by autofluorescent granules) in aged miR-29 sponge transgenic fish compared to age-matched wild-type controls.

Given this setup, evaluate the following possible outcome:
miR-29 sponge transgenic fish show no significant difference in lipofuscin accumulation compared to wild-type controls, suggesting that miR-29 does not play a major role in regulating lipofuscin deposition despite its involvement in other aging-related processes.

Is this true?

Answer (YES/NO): NO